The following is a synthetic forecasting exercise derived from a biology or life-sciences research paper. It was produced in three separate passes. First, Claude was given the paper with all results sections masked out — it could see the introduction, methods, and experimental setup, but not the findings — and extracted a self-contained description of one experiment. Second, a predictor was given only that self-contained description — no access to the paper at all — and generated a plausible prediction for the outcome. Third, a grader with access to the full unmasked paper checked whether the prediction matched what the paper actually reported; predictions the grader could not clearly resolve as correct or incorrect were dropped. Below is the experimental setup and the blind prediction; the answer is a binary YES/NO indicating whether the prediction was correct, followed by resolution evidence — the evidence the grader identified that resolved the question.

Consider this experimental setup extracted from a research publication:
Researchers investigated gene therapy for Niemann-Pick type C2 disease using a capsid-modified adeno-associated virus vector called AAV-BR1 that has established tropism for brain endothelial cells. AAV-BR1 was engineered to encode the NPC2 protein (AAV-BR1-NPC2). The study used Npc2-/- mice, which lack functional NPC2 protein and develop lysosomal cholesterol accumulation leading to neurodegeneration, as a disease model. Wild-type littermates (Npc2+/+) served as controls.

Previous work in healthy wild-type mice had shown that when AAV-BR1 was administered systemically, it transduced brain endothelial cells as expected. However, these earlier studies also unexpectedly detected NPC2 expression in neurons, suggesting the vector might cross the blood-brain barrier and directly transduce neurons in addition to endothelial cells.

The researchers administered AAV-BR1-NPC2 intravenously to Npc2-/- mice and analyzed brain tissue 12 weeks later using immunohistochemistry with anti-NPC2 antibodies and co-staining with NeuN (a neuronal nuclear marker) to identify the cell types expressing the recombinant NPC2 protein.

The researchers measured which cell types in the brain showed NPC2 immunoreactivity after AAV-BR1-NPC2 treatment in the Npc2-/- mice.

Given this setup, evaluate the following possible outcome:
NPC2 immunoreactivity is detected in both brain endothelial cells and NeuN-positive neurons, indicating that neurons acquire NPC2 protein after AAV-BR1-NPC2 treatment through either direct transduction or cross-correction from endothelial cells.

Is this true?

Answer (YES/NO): YES